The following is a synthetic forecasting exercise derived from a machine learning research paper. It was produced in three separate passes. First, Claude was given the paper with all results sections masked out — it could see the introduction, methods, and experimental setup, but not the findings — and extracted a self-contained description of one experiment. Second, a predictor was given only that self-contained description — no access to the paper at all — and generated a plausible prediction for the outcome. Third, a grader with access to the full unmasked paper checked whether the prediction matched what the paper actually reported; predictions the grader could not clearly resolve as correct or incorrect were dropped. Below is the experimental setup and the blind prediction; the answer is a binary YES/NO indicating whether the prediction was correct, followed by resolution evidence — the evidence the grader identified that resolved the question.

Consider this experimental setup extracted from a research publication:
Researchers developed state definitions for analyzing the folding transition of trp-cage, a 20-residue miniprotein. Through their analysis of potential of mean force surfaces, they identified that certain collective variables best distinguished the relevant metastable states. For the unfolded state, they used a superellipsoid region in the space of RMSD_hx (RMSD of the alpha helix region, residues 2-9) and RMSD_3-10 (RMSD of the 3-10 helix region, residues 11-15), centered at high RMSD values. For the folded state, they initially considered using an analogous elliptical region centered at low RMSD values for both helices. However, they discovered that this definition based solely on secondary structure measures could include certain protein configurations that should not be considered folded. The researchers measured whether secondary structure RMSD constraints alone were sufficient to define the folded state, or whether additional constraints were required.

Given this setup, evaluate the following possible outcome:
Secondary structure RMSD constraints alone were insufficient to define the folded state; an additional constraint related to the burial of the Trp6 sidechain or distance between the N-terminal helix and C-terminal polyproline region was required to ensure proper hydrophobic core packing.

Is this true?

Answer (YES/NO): NO